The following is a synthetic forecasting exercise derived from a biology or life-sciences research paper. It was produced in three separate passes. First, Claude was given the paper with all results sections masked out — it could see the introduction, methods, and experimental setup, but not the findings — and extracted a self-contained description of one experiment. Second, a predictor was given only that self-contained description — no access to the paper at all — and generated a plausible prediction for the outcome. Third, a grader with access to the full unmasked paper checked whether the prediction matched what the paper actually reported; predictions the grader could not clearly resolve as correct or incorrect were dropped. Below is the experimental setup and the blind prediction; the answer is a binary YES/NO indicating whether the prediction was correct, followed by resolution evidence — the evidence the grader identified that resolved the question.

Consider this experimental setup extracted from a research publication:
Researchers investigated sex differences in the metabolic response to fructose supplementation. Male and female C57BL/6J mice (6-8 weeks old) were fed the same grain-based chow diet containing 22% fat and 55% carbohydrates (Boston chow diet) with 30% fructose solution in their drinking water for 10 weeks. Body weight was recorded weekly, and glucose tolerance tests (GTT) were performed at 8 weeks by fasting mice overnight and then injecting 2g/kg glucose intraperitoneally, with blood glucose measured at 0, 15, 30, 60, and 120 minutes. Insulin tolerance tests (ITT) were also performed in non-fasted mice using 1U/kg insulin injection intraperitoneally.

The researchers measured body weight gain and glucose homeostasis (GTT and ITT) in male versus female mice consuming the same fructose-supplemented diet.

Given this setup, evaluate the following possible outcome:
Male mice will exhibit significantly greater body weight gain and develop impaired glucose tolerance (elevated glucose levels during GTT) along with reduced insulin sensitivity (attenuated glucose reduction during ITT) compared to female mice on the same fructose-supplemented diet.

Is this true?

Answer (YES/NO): YES